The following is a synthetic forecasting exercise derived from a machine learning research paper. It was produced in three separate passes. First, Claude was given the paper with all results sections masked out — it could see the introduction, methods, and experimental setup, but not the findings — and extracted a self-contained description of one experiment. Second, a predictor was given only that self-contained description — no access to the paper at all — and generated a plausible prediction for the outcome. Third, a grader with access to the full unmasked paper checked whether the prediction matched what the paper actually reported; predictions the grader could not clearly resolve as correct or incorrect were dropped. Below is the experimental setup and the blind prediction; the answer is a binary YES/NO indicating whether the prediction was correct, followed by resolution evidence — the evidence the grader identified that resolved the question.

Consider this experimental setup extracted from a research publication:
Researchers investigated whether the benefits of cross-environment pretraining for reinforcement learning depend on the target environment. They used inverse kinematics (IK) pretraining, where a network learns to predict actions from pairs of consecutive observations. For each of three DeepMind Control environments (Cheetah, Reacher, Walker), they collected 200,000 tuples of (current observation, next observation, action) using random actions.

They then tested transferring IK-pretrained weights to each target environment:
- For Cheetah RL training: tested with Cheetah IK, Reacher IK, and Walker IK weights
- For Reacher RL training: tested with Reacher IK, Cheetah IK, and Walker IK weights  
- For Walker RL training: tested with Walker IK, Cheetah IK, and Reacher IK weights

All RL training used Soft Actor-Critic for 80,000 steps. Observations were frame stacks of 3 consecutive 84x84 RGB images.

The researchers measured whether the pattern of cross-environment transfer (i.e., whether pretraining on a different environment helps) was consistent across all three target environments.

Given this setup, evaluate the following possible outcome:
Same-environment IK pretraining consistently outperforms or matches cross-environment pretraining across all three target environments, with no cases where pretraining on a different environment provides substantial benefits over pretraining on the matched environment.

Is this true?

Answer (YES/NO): YES